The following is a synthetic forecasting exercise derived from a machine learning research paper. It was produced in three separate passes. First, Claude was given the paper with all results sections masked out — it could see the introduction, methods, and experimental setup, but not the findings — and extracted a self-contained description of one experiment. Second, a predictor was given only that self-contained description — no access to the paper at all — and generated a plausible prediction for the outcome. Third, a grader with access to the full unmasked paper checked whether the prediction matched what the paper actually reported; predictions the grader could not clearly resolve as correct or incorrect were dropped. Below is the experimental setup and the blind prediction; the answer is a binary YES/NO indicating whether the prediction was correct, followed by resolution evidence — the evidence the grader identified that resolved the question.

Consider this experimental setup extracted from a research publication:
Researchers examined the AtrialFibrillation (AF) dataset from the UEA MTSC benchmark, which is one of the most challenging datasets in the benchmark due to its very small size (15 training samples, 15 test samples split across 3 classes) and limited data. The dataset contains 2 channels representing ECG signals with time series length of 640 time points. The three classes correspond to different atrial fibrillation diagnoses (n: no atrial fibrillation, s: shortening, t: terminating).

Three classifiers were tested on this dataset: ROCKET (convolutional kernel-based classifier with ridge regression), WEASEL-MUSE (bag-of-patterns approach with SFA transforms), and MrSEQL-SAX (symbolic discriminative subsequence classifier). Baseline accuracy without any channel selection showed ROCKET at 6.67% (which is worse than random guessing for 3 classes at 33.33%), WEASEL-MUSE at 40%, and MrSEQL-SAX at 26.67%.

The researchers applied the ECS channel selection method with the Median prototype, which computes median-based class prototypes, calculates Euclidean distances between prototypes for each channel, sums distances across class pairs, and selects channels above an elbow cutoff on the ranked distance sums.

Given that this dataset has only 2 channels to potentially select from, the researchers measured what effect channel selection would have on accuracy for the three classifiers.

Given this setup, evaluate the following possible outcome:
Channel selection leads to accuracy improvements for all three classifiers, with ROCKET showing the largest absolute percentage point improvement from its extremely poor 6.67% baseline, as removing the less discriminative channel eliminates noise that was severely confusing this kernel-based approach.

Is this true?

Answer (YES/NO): NO